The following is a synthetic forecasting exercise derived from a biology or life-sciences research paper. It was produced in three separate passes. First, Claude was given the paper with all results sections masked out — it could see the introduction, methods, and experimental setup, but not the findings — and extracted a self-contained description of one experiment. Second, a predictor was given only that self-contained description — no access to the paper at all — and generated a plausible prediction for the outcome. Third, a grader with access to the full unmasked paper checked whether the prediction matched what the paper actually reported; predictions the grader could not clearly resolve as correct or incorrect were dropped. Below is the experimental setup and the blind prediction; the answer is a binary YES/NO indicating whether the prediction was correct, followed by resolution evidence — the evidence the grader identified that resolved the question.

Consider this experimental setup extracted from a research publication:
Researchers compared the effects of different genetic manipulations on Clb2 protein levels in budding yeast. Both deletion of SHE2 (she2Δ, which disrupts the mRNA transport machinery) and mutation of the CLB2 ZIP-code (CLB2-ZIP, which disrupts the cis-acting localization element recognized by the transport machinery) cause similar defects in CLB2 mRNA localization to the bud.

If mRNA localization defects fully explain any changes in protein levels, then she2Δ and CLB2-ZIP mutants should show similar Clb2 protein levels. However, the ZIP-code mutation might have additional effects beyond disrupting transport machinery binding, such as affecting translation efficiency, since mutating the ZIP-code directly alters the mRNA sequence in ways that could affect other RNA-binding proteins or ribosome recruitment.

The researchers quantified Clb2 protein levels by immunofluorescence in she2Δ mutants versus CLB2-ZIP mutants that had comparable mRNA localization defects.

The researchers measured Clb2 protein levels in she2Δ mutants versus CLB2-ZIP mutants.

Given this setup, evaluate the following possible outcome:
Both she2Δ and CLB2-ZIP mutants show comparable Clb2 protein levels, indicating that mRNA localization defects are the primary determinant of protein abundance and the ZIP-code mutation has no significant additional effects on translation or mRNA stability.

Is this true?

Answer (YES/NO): NO